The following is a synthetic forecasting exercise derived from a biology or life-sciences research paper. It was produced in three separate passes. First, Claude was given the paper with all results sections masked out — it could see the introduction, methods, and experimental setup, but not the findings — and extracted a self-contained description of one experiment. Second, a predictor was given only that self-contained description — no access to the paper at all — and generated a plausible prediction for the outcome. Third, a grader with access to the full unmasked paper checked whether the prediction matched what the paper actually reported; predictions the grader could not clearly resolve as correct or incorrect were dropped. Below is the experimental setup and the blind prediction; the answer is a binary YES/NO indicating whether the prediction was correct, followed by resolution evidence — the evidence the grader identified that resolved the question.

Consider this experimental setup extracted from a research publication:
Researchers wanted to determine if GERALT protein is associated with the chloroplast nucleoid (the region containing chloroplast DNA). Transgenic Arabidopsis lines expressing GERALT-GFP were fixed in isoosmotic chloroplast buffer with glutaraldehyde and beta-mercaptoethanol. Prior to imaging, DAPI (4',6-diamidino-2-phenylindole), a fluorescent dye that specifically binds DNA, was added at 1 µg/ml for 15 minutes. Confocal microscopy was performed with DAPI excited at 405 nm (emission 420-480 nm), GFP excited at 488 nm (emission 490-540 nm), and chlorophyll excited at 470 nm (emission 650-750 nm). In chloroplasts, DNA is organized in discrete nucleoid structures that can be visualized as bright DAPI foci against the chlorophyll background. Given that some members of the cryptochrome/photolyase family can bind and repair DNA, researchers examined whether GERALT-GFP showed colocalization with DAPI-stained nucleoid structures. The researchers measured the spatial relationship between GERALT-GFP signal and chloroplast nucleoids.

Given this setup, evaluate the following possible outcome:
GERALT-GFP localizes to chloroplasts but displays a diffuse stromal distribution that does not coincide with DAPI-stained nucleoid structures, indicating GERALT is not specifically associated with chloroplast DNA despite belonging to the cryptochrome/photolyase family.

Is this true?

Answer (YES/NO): YES